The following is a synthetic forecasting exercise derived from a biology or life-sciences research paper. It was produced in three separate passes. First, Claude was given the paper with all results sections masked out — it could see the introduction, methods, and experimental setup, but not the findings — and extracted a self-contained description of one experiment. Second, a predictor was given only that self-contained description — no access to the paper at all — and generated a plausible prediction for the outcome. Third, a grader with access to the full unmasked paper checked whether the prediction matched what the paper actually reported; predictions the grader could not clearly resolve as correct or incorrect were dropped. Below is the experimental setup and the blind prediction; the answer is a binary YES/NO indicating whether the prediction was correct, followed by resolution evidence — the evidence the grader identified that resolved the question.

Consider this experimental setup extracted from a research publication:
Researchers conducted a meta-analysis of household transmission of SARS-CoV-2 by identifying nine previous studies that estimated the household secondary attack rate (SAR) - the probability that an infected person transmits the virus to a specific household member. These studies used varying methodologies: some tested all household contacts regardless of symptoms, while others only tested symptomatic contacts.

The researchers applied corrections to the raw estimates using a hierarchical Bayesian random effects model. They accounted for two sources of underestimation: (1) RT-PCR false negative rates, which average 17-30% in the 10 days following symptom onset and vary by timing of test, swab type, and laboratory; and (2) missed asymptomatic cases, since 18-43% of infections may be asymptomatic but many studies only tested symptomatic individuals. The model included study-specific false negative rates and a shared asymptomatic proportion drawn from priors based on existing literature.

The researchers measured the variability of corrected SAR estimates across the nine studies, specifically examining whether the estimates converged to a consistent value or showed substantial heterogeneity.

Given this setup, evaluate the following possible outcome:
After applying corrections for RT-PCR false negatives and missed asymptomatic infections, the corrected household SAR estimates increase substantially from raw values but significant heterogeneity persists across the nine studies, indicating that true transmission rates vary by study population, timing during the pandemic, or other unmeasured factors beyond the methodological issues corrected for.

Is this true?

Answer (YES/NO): YES